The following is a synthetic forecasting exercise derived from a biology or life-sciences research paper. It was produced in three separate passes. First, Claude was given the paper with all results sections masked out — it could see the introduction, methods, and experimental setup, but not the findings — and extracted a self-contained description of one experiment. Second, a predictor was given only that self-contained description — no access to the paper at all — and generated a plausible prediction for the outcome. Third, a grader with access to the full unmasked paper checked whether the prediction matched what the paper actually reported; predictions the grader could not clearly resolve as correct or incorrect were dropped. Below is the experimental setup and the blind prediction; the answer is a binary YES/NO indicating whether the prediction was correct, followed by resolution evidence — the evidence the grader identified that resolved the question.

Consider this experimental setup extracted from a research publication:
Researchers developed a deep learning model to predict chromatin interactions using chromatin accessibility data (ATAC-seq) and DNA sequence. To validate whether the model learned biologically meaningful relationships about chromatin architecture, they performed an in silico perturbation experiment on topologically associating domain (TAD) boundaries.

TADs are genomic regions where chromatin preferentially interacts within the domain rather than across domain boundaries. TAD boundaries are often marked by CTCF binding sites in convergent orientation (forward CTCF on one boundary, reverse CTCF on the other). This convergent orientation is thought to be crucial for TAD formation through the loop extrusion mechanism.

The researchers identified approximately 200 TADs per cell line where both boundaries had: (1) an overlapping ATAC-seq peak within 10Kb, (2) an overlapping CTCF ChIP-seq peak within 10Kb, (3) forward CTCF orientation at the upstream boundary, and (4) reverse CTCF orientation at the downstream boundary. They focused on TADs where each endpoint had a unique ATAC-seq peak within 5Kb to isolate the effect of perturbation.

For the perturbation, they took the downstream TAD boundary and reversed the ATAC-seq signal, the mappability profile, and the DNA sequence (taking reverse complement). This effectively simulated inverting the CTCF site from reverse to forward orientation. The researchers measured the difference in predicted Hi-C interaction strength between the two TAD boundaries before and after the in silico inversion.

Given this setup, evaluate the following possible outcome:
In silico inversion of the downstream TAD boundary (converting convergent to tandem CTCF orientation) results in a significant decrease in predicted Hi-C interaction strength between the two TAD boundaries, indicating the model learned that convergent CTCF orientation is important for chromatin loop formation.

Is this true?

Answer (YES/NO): YES